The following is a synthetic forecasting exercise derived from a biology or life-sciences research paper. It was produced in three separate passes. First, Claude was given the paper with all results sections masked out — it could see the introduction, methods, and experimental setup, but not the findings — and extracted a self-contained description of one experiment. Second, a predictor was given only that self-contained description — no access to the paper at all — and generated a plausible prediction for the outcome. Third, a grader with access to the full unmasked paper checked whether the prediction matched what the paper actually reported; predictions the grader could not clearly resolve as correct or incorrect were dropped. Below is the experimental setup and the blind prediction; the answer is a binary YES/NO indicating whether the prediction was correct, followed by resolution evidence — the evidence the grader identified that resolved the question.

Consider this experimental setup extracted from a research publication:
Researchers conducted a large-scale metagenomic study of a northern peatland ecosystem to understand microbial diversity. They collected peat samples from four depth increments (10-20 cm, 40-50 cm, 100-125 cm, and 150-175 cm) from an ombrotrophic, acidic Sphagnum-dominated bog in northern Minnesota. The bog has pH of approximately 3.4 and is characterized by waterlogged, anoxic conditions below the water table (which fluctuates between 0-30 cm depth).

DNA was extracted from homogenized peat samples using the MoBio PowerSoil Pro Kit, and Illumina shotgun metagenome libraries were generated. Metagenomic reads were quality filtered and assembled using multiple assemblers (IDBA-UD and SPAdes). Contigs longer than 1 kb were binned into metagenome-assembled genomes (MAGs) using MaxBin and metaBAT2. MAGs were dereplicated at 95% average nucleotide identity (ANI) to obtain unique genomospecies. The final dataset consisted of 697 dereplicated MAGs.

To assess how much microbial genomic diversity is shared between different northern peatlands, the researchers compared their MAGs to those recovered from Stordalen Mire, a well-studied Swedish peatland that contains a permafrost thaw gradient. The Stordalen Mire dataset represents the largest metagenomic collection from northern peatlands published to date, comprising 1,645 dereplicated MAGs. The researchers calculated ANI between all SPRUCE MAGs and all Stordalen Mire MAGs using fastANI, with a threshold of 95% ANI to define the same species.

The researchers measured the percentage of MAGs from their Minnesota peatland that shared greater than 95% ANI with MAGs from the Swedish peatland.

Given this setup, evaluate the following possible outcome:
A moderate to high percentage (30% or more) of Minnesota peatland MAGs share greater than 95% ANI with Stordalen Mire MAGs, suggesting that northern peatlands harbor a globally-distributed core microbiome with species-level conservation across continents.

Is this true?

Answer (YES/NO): NO